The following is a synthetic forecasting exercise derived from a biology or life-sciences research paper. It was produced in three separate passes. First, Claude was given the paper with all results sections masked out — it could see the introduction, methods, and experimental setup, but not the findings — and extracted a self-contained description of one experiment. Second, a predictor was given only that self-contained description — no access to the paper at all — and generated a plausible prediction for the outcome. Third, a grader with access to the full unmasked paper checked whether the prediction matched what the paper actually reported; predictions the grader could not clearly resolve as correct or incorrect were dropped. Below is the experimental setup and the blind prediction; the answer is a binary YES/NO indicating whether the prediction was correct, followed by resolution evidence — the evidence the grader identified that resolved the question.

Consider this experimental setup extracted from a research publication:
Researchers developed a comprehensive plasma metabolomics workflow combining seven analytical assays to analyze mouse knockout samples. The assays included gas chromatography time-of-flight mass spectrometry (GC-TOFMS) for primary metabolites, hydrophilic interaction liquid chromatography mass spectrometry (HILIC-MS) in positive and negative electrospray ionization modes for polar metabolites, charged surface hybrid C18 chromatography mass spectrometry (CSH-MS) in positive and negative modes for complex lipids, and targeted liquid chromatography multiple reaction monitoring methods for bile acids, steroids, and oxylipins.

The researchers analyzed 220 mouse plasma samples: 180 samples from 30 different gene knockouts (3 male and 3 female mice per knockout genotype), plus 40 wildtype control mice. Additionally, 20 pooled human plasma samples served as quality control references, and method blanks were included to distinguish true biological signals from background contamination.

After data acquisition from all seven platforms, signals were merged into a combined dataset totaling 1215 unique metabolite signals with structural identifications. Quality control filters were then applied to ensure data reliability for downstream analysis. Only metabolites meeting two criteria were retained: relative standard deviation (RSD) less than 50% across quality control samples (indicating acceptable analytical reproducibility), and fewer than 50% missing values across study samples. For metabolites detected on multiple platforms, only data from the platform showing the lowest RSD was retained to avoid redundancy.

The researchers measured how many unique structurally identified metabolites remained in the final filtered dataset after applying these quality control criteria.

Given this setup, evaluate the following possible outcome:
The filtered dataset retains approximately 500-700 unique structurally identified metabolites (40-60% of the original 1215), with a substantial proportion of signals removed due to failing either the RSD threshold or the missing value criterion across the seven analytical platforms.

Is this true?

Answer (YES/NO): NO